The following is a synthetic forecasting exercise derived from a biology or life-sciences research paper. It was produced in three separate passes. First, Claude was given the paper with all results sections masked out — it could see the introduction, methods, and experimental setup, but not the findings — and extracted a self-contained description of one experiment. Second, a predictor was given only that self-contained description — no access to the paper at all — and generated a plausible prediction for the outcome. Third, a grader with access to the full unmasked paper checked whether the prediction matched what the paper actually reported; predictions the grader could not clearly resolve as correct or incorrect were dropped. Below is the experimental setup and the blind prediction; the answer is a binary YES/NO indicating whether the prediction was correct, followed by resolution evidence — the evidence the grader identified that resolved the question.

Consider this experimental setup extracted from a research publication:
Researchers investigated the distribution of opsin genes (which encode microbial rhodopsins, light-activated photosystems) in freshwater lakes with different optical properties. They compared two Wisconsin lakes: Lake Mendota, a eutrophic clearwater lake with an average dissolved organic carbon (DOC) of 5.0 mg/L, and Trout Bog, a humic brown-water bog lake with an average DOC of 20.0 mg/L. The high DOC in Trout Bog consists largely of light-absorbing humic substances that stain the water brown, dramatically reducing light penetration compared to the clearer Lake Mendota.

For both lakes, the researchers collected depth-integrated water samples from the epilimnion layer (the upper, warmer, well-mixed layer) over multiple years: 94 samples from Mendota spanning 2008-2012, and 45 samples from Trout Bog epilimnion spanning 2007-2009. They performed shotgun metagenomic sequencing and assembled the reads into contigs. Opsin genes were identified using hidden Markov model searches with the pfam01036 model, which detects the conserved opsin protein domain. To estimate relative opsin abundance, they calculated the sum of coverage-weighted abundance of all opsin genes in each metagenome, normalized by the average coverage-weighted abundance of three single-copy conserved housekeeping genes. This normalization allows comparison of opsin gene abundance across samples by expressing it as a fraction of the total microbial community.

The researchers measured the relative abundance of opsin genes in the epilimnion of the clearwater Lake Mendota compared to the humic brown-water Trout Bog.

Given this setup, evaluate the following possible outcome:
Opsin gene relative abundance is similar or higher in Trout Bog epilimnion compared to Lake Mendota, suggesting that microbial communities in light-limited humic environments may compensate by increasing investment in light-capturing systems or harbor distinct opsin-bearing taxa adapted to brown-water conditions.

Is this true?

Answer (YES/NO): NO